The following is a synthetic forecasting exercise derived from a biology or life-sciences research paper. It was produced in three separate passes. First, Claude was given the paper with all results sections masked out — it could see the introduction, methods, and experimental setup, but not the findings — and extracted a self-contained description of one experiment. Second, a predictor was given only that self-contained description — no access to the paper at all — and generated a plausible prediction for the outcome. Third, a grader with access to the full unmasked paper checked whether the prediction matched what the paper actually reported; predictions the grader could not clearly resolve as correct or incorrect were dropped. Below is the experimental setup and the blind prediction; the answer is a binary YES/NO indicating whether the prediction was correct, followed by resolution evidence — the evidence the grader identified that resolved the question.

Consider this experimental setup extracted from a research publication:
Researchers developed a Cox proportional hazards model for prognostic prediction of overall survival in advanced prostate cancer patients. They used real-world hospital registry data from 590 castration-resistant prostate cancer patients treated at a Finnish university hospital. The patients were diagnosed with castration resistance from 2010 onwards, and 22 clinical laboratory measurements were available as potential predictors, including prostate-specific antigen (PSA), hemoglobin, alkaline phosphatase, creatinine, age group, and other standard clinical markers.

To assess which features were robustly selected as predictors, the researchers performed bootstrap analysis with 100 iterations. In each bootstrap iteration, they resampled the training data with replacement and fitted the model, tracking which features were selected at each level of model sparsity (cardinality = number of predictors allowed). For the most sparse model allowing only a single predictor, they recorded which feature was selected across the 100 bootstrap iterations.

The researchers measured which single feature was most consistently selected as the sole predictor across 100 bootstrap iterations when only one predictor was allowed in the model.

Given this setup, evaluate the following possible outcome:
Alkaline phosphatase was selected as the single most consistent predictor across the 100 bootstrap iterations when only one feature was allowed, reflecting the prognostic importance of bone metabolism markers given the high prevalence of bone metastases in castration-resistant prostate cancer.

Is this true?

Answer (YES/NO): NO